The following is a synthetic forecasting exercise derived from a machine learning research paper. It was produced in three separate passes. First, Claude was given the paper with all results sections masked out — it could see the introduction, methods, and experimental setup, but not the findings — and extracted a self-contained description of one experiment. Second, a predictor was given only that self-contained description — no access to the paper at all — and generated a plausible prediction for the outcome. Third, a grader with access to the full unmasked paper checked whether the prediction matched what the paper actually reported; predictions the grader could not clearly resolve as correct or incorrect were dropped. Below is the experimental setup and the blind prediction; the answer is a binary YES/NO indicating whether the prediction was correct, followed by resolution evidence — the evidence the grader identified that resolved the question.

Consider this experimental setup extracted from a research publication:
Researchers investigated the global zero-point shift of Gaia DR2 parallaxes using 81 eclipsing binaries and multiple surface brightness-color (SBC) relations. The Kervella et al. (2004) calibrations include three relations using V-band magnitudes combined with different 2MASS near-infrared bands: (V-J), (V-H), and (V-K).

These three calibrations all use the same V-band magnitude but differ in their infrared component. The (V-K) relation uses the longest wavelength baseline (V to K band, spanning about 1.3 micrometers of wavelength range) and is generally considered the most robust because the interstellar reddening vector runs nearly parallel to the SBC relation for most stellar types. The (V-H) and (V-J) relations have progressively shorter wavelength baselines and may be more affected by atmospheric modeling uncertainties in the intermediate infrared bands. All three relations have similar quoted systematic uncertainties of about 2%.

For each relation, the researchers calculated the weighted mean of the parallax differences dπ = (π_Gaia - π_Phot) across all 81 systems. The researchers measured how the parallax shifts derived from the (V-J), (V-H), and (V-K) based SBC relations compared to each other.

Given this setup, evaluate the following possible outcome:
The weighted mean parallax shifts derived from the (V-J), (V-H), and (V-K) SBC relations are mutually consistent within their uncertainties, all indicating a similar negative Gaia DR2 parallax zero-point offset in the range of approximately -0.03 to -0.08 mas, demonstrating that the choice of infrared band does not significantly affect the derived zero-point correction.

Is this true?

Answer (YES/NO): NO